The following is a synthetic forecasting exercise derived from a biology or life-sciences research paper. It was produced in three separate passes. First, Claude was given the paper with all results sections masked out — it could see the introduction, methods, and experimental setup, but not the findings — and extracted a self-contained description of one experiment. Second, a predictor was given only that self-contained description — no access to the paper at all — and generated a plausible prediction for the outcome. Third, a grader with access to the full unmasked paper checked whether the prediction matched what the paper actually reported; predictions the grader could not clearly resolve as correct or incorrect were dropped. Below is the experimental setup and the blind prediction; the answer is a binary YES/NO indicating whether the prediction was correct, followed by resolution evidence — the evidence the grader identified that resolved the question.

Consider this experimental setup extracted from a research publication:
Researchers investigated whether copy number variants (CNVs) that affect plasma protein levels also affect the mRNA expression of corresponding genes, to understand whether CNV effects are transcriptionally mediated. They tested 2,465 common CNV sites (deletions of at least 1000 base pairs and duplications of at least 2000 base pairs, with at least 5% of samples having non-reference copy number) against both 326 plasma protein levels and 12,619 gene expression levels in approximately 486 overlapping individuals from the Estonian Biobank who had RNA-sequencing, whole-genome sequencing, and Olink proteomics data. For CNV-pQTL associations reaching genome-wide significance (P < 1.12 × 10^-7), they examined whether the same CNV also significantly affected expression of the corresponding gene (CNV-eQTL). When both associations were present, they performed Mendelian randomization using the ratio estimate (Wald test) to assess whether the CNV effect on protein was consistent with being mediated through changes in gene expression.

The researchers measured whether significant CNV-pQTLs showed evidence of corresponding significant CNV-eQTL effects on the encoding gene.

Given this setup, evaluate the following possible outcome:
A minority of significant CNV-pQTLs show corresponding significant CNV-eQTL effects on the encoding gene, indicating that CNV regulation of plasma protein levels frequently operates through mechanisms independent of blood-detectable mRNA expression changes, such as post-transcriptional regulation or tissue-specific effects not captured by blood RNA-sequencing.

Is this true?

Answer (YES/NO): YES